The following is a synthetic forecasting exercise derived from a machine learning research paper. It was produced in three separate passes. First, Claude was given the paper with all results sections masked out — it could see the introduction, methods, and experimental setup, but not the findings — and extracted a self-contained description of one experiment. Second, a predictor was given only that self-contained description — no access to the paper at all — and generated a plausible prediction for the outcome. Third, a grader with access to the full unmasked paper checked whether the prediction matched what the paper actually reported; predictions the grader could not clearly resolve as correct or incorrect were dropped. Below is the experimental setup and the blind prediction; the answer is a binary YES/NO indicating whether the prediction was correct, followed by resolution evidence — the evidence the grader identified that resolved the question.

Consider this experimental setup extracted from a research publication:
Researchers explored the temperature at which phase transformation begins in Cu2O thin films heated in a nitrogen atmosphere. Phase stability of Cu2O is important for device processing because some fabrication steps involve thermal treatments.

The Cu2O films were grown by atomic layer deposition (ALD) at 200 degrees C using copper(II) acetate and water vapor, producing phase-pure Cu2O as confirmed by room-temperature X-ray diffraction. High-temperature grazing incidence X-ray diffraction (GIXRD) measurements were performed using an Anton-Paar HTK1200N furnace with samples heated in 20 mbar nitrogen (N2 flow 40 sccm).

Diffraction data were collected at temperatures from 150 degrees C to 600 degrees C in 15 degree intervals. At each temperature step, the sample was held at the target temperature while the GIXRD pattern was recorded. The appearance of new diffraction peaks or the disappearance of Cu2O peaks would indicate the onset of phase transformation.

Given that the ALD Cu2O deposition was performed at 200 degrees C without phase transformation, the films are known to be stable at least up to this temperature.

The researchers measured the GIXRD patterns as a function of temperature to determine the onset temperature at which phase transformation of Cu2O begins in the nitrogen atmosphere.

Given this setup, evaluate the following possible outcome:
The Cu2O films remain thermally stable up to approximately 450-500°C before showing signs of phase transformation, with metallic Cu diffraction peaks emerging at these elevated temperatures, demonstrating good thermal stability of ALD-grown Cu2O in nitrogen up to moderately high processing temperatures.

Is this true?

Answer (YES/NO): NO